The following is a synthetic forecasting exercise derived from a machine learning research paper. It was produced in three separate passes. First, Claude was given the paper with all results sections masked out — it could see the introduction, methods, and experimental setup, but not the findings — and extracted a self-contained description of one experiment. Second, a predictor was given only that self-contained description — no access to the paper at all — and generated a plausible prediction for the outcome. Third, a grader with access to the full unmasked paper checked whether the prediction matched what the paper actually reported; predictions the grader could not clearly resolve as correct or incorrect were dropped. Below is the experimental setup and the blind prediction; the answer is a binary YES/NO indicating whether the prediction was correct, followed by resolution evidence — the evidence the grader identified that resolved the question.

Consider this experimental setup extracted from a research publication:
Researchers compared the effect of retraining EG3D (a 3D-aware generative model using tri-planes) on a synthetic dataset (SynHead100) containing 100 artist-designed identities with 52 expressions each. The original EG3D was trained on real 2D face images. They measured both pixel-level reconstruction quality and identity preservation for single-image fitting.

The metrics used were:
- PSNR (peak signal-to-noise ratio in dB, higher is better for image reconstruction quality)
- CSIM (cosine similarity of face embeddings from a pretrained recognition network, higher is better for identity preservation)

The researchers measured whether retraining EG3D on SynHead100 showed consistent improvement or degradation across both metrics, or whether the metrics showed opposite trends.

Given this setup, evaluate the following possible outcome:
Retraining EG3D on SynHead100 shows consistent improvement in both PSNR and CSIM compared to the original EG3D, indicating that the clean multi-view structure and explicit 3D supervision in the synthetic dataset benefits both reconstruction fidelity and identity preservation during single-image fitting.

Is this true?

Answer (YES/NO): NO